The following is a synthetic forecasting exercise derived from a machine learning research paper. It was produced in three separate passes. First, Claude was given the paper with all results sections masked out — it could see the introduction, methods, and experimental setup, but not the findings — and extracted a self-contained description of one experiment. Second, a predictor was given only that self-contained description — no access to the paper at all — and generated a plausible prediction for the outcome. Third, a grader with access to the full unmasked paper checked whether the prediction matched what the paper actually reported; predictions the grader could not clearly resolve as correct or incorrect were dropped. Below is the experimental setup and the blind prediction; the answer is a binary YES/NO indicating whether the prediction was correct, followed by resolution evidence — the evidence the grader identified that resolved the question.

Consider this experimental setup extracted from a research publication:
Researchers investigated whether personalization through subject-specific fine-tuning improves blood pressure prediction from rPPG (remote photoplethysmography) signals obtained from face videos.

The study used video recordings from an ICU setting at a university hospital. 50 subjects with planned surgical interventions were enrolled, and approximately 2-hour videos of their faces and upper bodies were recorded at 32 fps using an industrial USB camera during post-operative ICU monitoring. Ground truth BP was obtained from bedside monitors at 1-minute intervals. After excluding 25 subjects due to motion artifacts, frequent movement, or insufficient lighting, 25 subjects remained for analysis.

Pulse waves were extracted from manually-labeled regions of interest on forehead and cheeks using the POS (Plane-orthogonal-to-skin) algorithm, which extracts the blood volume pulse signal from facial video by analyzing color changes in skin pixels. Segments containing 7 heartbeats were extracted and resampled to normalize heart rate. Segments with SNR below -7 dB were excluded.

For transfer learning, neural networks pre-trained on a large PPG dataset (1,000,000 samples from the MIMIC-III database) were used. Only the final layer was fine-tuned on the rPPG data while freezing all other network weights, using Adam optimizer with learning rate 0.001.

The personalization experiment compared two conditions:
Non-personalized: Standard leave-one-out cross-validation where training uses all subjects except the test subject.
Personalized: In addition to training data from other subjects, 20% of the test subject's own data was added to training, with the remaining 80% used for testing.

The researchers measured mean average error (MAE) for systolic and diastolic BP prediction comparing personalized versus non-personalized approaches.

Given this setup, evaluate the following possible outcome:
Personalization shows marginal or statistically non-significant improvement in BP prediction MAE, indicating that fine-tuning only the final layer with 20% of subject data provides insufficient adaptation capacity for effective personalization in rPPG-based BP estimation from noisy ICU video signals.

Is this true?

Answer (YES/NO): YES